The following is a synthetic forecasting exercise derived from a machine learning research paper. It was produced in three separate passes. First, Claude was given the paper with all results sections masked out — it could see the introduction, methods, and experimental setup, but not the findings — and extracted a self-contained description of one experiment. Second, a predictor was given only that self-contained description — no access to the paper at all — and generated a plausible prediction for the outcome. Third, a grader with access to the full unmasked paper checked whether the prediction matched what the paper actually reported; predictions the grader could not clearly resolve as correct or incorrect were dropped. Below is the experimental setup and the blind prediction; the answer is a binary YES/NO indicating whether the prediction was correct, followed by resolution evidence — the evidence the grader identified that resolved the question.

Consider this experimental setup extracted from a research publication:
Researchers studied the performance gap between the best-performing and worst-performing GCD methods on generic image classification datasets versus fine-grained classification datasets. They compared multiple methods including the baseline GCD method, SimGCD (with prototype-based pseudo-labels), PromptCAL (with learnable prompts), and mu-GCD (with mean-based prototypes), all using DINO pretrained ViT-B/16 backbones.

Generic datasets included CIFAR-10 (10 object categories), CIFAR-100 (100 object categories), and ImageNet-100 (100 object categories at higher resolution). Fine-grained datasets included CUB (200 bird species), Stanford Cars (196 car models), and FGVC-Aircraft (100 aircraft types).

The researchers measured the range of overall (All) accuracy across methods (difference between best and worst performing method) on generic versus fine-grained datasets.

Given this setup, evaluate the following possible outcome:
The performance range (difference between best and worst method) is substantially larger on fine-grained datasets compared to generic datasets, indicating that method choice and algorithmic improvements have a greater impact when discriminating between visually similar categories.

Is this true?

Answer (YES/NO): YES